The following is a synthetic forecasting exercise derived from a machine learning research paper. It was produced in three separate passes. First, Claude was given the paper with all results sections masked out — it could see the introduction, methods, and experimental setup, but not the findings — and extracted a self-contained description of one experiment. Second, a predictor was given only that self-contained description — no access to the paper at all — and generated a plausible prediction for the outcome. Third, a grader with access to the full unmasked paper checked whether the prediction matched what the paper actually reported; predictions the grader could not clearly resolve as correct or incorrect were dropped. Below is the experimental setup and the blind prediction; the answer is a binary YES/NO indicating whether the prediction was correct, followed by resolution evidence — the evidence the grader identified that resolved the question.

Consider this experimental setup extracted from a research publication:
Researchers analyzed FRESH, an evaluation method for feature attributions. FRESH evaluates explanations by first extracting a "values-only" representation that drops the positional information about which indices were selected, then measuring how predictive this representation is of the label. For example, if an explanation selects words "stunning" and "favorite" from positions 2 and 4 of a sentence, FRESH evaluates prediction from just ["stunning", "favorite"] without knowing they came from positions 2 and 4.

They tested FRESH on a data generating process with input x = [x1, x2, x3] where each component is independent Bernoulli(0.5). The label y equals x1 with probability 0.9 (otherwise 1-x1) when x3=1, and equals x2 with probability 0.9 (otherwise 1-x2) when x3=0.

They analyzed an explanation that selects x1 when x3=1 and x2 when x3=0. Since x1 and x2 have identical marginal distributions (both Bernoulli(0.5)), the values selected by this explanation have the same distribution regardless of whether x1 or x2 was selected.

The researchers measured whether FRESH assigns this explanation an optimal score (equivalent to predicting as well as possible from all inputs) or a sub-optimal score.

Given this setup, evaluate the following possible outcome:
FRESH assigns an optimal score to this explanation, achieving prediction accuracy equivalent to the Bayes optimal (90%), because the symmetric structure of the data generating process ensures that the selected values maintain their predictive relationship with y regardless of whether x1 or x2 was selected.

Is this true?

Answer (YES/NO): YES